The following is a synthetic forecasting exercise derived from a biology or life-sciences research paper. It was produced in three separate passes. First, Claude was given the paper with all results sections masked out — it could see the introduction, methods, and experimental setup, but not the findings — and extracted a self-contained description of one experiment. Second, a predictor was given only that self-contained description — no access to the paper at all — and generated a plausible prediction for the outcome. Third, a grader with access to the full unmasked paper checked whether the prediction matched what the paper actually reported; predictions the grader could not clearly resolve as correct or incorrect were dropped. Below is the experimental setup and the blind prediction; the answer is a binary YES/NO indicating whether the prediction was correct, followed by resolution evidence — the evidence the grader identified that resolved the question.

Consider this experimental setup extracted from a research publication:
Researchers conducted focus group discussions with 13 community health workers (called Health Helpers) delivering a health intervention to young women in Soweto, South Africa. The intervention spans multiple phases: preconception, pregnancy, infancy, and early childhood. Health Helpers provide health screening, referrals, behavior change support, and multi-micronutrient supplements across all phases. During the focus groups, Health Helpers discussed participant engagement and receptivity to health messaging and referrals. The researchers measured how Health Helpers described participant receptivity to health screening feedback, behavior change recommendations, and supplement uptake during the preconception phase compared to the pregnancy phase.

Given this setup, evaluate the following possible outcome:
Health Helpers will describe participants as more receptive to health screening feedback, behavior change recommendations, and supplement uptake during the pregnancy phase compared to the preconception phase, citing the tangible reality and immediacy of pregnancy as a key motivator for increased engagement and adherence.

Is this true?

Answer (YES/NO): YES